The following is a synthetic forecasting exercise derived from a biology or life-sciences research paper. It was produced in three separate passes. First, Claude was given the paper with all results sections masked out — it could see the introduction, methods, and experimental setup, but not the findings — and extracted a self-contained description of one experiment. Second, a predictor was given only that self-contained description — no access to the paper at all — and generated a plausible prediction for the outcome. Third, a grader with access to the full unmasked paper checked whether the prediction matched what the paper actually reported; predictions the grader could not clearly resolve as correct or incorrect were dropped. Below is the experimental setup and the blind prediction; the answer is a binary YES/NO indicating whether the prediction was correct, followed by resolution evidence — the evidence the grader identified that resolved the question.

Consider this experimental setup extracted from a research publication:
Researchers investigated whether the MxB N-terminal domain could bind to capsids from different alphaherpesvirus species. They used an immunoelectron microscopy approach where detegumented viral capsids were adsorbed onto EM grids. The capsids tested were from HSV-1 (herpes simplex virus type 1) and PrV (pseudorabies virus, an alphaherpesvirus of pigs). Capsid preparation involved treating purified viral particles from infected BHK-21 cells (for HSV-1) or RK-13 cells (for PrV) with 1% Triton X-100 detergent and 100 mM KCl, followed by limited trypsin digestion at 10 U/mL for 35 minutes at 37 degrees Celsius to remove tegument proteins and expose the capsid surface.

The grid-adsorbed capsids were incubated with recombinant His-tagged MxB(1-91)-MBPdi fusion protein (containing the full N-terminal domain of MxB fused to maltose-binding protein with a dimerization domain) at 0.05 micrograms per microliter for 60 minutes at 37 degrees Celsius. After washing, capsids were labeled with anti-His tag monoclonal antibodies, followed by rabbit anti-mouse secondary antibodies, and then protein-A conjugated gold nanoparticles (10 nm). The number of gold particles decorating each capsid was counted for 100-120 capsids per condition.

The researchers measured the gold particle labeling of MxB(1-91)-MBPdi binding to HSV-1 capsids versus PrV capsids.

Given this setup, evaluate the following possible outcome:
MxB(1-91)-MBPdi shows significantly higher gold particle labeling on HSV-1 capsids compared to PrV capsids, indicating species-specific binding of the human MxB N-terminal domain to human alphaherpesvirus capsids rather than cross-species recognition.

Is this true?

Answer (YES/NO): NO